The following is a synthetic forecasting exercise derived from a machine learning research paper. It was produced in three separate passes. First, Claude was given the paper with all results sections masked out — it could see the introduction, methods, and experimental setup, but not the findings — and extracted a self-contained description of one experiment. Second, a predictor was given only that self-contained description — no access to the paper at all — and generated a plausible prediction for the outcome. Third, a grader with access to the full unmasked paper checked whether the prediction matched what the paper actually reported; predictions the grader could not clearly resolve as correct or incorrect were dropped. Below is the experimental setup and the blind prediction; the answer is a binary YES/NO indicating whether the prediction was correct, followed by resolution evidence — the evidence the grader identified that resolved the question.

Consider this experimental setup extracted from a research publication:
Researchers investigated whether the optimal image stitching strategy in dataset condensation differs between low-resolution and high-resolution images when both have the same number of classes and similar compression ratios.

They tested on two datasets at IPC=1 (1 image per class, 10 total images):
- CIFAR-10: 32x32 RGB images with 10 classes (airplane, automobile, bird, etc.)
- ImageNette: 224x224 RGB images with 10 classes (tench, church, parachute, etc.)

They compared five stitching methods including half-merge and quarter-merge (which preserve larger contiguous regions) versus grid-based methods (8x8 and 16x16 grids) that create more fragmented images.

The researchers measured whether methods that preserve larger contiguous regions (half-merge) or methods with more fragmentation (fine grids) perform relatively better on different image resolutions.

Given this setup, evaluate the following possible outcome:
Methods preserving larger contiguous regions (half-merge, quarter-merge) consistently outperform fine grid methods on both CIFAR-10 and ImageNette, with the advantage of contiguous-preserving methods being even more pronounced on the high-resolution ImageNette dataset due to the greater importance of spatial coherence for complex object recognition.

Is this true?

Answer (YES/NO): NO